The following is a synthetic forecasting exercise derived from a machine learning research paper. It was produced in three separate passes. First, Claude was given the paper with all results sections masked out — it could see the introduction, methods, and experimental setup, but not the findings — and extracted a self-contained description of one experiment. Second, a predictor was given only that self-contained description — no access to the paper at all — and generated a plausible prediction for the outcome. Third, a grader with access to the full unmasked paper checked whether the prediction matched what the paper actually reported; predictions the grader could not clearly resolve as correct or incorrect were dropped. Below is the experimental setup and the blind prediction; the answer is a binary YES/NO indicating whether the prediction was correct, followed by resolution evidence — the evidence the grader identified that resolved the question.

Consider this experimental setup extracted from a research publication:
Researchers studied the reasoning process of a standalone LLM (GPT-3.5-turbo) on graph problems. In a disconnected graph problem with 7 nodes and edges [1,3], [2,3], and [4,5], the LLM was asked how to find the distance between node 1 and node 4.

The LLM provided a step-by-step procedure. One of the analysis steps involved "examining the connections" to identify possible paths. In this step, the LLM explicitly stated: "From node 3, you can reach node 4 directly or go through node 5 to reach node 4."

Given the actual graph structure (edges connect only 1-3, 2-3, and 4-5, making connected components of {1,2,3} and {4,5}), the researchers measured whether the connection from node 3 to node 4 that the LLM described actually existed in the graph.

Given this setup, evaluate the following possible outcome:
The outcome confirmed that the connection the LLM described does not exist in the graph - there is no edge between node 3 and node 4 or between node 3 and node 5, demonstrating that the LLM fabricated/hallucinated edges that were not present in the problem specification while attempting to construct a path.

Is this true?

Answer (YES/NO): YES